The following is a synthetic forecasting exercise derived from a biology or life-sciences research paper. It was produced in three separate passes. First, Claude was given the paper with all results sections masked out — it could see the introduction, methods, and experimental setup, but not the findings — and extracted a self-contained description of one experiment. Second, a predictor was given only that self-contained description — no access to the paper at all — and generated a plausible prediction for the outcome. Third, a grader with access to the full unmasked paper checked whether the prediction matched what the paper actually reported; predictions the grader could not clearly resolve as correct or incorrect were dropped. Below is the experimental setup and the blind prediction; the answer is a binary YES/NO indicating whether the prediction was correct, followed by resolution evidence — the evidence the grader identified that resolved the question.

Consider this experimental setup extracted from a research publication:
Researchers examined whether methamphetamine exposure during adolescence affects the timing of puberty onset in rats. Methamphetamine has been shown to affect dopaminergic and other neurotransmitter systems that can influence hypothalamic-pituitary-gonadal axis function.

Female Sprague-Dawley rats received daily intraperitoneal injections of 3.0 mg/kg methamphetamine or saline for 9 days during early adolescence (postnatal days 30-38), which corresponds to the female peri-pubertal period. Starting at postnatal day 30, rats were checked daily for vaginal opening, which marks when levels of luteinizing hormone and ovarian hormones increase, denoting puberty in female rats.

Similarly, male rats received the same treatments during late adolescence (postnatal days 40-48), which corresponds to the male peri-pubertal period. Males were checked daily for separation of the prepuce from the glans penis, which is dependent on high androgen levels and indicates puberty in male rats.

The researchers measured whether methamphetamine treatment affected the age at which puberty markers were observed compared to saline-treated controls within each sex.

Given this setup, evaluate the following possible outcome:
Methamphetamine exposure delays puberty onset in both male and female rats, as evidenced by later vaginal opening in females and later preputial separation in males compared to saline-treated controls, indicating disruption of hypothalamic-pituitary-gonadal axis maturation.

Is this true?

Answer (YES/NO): NO